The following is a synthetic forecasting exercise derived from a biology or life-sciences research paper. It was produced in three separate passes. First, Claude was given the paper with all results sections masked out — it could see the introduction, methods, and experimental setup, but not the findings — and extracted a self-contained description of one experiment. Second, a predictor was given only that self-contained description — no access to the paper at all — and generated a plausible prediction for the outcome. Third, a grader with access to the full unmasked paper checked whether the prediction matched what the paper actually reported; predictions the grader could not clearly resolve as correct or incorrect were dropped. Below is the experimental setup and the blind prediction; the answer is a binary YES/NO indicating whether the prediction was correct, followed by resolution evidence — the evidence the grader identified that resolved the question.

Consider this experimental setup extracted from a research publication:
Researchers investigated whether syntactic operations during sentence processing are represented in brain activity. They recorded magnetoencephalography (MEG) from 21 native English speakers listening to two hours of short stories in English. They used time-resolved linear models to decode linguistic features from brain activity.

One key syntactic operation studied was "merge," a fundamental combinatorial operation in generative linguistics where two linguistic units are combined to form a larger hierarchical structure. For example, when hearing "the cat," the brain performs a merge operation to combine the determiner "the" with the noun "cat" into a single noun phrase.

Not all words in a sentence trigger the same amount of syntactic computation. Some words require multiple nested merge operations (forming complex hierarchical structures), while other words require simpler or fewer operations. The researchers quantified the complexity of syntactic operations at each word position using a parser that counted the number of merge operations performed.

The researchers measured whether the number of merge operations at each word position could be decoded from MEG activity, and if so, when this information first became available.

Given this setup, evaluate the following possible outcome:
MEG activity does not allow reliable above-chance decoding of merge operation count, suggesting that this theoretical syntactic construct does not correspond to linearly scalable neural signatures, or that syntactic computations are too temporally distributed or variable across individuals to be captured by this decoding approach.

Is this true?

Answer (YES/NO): NO